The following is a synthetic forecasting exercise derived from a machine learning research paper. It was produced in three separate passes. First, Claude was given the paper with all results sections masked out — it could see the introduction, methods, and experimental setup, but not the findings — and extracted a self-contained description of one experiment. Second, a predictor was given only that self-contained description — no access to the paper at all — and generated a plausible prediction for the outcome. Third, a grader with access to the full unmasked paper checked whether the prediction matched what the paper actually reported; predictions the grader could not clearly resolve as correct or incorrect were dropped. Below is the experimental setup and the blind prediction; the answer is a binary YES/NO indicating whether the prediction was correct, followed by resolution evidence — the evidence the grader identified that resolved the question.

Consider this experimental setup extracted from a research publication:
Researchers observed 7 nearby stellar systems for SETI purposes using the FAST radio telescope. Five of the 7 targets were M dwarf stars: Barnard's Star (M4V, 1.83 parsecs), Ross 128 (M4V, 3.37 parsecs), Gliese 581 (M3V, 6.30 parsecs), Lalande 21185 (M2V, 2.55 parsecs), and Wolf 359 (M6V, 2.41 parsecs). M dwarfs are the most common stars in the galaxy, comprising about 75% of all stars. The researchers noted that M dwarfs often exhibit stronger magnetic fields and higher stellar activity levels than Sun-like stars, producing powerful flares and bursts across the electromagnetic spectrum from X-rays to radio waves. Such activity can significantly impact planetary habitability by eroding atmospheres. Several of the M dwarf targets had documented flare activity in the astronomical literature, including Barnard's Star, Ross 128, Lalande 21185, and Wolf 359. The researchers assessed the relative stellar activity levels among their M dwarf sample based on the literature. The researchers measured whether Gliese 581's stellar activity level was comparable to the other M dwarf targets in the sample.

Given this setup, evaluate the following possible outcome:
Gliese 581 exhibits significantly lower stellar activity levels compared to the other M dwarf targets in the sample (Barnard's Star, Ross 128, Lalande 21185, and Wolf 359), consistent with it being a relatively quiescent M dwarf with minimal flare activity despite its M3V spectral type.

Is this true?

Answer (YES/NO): YES